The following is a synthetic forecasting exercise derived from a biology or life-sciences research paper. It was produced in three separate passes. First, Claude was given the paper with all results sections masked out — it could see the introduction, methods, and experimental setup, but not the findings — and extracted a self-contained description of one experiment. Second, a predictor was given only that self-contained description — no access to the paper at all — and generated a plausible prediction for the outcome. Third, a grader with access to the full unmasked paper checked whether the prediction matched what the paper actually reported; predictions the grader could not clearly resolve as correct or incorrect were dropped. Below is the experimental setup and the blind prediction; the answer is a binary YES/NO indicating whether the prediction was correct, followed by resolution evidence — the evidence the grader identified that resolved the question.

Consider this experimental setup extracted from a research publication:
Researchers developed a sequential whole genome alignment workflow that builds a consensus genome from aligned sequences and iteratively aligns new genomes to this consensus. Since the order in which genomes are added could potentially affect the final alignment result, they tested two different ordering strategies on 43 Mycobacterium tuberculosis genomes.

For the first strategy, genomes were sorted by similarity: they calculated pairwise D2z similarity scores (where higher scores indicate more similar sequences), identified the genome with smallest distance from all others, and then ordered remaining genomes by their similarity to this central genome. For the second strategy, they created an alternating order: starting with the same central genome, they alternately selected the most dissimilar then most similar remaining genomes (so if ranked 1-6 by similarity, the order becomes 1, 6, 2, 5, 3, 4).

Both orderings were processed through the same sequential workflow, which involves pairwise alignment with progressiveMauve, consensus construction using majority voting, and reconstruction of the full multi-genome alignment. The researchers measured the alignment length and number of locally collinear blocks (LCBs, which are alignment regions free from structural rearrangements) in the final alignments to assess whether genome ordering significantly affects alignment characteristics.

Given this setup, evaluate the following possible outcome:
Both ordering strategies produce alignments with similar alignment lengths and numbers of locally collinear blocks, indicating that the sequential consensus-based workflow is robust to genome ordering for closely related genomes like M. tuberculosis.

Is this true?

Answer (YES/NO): YES